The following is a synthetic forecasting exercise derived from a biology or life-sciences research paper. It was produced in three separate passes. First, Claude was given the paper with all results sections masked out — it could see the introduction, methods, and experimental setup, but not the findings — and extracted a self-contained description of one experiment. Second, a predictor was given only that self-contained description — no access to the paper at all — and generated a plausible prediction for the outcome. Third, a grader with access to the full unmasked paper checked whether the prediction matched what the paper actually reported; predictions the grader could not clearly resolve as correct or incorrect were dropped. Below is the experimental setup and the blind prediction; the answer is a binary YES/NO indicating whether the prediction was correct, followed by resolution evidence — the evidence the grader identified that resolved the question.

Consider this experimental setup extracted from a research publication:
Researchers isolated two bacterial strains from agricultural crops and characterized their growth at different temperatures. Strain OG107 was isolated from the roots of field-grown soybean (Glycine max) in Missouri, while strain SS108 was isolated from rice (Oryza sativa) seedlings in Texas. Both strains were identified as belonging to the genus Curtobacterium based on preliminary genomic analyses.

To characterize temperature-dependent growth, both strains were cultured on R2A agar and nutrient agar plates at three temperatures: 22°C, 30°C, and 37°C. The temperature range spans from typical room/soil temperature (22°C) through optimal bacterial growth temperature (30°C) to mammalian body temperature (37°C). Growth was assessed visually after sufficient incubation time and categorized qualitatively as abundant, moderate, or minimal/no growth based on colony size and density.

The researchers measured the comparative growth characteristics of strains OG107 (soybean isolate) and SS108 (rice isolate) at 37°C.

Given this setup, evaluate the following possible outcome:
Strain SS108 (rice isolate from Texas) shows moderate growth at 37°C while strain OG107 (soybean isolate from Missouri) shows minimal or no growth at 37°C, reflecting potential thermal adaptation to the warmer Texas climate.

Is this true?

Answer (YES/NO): NO